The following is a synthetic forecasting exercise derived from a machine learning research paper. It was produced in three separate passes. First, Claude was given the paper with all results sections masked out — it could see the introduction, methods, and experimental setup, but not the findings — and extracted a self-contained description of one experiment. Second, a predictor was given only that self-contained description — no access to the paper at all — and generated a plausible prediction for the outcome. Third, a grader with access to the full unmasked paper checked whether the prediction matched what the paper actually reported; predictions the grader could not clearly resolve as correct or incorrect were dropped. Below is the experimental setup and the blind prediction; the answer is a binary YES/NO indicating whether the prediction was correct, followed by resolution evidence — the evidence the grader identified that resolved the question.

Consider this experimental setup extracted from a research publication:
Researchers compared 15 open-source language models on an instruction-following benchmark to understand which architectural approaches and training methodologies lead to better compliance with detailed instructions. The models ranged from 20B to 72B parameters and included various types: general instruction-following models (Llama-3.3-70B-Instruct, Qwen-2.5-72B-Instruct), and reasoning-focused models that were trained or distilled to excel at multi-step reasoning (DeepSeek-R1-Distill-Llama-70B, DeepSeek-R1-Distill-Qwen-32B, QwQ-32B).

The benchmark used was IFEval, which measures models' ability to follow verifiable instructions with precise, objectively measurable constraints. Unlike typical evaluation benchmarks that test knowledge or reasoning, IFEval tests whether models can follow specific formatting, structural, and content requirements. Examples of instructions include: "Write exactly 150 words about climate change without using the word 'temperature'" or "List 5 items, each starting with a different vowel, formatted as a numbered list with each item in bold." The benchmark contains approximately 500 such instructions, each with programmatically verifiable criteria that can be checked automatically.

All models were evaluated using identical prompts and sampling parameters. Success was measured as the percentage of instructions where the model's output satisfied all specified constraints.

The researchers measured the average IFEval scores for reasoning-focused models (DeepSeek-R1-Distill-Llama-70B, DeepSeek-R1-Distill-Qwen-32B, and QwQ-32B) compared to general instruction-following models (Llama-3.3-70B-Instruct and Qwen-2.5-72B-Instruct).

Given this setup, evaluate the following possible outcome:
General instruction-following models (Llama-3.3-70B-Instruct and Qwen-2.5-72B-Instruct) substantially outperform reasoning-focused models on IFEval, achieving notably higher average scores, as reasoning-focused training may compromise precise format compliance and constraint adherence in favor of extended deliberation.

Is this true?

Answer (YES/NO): YES